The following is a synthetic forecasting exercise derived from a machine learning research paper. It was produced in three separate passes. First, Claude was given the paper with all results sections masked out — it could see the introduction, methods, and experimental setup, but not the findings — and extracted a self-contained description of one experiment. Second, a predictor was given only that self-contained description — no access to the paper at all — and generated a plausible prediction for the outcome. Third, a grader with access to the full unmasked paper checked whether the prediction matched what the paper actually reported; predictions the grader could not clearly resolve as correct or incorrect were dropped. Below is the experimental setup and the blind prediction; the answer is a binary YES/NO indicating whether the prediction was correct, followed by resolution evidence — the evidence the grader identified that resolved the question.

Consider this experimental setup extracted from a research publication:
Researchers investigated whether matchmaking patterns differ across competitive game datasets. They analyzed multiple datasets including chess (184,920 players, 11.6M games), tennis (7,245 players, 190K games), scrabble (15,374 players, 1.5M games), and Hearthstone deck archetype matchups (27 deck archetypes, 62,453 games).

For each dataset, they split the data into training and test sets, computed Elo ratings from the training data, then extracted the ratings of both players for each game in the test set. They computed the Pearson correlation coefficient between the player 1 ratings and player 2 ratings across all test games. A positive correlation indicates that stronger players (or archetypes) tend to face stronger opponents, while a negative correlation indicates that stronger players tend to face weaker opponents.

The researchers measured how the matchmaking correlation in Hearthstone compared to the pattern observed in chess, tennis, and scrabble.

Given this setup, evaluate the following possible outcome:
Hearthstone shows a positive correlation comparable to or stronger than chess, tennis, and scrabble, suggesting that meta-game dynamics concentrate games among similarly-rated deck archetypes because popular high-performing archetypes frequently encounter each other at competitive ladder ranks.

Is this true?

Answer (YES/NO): NO